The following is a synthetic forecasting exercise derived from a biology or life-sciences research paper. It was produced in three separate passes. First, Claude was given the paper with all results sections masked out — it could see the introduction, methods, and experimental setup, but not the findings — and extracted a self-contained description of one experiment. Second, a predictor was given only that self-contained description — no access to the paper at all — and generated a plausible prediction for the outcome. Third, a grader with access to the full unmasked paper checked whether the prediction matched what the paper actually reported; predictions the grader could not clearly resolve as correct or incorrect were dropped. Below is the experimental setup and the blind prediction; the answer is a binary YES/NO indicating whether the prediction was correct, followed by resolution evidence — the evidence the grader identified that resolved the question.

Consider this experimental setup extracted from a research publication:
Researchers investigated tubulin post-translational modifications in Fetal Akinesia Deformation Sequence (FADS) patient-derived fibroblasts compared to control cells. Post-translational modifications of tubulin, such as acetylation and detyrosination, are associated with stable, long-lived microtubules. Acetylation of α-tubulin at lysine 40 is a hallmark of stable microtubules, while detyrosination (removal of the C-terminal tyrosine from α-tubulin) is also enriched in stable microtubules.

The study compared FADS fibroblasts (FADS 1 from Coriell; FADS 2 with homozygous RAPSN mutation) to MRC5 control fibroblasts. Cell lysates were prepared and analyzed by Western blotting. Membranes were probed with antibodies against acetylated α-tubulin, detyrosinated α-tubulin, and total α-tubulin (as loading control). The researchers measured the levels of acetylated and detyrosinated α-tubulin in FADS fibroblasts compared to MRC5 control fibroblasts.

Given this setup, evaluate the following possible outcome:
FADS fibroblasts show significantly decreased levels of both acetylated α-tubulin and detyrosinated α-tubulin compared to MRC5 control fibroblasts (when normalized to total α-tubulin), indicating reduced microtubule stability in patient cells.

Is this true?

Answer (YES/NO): YES